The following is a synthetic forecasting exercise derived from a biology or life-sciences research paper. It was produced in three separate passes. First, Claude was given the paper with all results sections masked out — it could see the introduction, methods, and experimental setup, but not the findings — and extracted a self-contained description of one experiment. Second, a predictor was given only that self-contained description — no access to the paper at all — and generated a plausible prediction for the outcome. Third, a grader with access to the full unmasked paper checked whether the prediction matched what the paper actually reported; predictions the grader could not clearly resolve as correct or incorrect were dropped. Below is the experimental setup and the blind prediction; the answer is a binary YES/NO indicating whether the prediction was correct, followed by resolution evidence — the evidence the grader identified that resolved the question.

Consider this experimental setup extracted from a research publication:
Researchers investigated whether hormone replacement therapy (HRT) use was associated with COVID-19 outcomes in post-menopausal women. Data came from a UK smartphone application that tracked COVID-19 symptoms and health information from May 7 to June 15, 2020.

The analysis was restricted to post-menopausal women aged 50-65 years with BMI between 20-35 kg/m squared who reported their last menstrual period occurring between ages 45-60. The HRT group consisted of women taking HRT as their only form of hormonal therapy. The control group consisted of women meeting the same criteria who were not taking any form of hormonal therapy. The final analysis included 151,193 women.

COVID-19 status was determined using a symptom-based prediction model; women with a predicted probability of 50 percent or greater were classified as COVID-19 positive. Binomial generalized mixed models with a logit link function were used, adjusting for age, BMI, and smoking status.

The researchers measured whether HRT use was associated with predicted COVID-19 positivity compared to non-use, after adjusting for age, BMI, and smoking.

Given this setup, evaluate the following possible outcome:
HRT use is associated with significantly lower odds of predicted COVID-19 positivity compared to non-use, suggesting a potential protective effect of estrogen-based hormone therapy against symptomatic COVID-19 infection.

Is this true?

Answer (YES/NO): NO